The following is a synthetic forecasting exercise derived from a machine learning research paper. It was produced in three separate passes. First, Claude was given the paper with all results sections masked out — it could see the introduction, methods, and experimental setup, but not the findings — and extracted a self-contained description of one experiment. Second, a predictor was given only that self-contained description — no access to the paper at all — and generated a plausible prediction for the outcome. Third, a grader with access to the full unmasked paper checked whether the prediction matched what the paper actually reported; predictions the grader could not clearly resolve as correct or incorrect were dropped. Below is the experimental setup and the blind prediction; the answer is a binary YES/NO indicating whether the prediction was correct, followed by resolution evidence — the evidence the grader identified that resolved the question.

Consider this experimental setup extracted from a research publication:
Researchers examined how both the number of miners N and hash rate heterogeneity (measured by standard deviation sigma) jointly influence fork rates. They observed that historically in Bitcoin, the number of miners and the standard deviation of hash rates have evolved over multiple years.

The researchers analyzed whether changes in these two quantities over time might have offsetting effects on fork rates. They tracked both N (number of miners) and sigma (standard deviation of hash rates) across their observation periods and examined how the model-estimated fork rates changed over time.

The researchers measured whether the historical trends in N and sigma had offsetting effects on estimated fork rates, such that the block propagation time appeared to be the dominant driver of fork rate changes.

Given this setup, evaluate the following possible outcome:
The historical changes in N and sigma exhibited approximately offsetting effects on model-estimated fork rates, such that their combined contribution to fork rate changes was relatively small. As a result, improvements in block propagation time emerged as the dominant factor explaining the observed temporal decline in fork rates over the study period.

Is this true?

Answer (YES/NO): YES